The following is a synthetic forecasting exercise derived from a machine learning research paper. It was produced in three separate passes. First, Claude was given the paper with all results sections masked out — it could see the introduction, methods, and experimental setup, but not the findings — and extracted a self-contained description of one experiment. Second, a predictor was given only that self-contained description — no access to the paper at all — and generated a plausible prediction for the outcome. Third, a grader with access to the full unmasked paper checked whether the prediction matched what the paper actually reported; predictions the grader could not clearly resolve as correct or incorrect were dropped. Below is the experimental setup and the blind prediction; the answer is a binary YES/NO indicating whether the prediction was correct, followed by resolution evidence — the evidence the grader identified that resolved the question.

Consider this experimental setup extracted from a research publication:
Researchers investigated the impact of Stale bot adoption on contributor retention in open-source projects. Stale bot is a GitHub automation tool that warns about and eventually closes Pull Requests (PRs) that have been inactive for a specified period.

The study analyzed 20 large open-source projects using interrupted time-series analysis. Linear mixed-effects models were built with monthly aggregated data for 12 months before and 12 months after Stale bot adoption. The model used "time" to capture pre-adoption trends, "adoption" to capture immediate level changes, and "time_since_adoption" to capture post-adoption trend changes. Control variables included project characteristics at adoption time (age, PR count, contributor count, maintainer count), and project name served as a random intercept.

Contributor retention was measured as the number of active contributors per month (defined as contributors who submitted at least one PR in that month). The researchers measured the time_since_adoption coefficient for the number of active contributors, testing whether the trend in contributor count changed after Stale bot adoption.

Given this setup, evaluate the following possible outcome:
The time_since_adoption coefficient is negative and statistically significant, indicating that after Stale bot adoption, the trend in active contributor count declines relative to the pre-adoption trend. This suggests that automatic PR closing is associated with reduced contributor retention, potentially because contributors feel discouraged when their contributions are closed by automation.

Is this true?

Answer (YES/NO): YES